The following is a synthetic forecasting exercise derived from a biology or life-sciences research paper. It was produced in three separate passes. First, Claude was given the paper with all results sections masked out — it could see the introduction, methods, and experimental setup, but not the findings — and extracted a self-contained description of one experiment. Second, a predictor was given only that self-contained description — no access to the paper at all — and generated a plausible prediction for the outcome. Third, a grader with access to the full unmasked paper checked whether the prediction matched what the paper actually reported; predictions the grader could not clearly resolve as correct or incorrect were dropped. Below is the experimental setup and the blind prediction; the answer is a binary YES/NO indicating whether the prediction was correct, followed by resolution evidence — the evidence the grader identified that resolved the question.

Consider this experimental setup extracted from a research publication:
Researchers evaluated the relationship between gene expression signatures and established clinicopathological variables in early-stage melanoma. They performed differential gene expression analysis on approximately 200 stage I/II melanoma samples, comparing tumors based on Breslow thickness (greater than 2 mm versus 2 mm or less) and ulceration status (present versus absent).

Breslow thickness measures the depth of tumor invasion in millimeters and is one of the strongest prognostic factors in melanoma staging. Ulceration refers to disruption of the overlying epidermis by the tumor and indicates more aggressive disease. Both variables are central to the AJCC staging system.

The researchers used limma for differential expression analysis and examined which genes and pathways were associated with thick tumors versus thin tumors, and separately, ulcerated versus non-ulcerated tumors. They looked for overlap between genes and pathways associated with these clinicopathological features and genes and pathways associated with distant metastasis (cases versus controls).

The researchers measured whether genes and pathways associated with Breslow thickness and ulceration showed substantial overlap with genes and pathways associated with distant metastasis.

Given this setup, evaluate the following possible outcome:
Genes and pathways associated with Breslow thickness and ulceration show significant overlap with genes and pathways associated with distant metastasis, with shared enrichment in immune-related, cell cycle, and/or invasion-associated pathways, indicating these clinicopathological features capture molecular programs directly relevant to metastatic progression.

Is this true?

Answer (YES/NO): YES